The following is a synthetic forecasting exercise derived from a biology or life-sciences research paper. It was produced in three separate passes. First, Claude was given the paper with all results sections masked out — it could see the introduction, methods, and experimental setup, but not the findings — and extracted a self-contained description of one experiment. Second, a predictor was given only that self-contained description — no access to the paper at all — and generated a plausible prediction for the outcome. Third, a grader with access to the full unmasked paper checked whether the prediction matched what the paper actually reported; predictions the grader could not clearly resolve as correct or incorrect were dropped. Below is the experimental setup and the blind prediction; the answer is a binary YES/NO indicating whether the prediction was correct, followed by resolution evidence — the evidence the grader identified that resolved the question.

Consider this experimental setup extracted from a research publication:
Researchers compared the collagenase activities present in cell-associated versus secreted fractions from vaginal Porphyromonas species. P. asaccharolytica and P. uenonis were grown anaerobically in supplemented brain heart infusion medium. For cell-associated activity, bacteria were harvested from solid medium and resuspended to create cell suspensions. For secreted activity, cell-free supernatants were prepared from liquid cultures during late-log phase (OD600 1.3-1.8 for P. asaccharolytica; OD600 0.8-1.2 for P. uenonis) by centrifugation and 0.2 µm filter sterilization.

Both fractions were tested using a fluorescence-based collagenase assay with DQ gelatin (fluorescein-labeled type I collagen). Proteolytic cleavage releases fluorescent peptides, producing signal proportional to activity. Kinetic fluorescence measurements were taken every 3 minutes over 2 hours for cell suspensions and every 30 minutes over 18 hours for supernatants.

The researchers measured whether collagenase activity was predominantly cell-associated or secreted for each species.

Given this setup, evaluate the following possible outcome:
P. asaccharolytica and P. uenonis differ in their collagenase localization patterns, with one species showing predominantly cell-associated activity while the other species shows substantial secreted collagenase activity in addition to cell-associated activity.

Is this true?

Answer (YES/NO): NO